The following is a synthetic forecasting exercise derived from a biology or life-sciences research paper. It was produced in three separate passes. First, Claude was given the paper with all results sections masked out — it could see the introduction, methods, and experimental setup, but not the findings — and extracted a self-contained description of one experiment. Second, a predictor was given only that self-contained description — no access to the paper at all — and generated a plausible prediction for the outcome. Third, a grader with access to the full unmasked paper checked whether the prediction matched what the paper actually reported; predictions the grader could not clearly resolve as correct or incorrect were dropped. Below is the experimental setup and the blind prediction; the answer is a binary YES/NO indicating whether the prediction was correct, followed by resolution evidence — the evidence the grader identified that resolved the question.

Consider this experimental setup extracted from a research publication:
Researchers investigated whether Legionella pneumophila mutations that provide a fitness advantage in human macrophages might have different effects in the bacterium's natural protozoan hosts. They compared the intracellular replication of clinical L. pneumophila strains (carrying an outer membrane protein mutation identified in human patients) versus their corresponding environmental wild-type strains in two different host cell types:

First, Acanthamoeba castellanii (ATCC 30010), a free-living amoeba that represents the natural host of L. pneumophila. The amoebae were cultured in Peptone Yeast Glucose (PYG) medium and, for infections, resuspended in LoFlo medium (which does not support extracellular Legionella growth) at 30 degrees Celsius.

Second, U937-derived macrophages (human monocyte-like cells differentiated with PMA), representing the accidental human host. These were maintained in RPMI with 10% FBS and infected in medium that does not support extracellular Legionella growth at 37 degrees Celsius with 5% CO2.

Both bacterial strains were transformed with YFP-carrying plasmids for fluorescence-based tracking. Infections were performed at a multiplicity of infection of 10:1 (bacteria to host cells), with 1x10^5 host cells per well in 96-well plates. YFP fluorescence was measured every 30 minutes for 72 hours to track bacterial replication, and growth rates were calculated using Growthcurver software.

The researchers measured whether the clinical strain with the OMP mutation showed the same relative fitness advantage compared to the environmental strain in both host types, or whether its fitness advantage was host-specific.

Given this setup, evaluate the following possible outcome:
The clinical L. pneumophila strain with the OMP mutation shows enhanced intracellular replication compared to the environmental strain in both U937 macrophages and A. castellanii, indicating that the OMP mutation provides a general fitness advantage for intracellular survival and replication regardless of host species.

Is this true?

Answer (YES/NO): NO